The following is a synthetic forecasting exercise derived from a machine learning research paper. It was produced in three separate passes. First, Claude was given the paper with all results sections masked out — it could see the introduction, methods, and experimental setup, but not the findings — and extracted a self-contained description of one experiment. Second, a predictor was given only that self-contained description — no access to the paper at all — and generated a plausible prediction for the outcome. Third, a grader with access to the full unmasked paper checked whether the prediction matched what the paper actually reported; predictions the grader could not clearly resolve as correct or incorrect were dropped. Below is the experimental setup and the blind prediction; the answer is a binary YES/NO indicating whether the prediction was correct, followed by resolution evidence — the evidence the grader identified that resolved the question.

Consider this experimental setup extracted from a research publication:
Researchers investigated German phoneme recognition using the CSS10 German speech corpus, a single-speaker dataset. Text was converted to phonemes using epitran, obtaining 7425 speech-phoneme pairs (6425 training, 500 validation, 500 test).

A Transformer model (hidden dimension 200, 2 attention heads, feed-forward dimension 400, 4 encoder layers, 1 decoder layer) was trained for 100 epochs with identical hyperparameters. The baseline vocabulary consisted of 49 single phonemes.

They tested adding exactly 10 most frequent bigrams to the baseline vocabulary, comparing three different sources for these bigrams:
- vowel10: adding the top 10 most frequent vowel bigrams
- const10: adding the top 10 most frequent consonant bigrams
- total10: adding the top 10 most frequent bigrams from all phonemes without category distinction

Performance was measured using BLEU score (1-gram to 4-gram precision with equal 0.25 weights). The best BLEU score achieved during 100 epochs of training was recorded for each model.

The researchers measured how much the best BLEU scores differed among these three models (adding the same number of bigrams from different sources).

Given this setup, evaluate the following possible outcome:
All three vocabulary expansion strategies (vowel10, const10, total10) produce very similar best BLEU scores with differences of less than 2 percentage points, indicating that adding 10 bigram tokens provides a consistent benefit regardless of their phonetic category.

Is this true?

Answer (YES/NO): YES